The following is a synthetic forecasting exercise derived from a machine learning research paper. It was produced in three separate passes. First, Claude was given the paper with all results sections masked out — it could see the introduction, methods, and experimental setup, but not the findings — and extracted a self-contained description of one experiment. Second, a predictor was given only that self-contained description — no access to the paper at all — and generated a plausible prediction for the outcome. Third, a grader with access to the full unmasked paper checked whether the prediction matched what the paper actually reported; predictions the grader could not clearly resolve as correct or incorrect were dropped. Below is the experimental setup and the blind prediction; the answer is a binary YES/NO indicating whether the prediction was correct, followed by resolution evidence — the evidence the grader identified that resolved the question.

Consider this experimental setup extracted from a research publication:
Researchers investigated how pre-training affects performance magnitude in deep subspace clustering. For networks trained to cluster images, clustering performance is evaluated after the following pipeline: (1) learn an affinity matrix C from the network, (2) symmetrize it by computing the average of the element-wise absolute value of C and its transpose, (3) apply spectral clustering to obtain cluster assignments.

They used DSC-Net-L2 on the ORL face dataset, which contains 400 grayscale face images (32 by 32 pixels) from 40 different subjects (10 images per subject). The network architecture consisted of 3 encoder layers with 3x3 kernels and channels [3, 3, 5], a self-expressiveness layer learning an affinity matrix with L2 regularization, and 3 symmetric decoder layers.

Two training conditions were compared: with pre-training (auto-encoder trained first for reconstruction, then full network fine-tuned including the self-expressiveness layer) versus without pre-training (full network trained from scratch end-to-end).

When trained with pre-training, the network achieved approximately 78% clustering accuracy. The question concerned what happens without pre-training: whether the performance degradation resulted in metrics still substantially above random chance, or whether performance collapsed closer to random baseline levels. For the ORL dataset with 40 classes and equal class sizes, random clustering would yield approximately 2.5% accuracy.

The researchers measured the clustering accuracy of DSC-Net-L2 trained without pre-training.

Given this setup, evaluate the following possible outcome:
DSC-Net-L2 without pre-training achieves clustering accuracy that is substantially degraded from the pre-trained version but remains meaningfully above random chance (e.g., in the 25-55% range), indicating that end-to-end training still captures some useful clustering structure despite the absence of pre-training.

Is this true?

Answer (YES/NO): NO